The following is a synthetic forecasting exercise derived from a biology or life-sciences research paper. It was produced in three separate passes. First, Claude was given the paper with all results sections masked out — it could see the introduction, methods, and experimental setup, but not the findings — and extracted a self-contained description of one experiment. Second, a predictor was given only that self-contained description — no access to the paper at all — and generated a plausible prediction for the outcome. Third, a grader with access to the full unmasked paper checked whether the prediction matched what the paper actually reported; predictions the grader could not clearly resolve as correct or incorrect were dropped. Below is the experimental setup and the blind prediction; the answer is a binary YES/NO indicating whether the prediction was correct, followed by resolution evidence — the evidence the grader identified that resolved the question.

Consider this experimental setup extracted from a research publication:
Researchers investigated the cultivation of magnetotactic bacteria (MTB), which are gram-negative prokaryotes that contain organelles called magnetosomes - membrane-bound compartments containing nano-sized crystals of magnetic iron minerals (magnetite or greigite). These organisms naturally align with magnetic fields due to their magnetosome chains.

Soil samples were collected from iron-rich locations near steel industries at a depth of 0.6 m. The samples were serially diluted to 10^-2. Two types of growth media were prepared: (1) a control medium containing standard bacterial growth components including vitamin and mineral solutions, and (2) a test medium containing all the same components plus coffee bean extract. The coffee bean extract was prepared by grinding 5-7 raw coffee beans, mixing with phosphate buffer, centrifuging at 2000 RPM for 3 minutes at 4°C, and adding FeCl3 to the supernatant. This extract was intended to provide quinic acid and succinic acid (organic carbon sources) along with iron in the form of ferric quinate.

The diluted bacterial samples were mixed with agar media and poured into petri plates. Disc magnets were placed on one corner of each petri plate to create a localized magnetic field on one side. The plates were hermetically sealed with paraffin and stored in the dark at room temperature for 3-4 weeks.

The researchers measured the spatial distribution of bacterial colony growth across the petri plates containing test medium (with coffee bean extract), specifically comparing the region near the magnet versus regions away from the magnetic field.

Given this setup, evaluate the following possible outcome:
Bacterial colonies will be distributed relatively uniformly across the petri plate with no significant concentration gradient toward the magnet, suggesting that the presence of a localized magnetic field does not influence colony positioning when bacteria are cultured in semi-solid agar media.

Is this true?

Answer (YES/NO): NO